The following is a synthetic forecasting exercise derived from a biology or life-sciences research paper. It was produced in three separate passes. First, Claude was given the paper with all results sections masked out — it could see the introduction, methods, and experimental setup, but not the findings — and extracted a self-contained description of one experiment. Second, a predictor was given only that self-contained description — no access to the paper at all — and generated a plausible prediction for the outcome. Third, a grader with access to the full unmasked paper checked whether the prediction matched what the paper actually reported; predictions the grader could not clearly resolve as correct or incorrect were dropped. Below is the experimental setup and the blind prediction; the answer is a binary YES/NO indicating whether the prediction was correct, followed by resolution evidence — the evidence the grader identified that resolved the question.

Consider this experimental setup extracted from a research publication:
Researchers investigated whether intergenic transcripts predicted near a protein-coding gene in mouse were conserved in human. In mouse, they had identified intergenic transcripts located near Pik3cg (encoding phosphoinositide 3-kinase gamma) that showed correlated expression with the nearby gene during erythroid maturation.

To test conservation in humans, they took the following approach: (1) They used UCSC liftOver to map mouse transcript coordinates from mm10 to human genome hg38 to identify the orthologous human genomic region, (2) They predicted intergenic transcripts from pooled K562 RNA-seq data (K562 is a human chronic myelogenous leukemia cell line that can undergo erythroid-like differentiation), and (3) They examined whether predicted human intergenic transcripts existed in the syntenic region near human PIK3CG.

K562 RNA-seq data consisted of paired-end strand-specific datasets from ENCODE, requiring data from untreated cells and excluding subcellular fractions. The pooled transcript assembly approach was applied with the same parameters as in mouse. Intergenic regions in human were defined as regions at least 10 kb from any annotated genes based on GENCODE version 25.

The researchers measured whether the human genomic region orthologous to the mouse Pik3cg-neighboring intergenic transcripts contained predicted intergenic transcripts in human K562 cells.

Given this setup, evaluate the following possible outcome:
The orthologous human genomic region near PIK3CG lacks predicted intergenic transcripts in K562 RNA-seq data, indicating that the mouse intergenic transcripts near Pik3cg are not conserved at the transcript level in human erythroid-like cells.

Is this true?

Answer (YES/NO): NO